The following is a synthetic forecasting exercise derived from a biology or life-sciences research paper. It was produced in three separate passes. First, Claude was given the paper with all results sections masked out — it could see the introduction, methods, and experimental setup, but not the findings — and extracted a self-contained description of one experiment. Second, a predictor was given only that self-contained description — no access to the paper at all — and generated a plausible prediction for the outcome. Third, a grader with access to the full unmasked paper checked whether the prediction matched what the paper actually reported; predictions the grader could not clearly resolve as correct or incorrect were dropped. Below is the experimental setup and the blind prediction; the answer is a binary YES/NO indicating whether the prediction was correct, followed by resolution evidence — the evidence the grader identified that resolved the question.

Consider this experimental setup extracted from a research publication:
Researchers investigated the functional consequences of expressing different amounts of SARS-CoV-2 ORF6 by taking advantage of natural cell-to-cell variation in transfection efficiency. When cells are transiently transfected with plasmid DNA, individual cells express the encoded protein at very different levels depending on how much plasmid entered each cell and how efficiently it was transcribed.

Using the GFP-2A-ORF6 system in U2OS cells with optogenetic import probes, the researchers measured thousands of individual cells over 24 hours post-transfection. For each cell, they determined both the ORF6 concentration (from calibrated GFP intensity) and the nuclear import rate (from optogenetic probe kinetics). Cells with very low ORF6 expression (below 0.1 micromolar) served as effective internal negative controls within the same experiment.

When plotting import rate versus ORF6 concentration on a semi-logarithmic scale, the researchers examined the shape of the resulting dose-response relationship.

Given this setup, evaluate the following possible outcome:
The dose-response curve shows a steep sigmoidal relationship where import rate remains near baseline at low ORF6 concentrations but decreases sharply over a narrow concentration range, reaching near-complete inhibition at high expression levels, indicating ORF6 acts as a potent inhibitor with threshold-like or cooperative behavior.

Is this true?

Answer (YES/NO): YES